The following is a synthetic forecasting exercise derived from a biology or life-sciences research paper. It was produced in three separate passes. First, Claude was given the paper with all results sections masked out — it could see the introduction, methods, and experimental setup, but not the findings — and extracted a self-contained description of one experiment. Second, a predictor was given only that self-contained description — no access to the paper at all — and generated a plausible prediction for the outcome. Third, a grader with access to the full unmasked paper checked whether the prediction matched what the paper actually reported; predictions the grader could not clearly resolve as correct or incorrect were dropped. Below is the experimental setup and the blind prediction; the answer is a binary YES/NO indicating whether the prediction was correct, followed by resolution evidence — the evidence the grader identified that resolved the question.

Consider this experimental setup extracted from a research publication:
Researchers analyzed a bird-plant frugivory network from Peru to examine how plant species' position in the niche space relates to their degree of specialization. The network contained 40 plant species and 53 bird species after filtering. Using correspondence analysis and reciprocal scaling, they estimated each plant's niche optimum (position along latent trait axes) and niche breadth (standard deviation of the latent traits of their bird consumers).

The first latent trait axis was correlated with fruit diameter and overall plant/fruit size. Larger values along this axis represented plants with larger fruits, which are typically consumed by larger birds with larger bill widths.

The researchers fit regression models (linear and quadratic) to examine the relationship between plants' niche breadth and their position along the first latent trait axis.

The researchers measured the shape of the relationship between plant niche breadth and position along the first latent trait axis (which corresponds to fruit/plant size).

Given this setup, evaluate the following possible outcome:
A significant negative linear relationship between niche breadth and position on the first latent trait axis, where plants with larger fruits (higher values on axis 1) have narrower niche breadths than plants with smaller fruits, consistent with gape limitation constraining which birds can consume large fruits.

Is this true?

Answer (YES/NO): NO